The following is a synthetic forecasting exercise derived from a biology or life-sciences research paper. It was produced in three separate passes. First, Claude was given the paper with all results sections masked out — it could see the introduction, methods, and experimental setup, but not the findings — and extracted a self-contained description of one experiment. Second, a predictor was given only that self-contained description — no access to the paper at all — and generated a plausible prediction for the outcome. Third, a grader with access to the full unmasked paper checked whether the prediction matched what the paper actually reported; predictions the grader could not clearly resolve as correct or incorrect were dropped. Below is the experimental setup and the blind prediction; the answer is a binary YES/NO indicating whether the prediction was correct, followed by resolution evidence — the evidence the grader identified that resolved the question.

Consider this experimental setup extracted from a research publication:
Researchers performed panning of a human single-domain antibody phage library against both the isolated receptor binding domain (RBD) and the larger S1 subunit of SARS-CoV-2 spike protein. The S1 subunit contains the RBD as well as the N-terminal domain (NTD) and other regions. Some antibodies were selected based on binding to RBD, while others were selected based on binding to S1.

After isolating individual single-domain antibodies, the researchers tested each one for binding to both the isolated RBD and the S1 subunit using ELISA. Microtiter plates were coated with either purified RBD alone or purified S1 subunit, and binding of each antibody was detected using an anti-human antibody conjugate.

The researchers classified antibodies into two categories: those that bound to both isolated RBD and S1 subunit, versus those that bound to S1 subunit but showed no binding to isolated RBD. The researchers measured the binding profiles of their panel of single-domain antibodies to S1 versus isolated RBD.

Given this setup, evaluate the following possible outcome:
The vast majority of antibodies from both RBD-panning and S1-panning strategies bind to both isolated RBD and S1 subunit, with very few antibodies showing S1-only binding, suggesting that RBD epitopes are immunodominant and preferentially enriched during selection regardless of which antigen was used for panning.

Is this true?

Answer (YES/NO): YES